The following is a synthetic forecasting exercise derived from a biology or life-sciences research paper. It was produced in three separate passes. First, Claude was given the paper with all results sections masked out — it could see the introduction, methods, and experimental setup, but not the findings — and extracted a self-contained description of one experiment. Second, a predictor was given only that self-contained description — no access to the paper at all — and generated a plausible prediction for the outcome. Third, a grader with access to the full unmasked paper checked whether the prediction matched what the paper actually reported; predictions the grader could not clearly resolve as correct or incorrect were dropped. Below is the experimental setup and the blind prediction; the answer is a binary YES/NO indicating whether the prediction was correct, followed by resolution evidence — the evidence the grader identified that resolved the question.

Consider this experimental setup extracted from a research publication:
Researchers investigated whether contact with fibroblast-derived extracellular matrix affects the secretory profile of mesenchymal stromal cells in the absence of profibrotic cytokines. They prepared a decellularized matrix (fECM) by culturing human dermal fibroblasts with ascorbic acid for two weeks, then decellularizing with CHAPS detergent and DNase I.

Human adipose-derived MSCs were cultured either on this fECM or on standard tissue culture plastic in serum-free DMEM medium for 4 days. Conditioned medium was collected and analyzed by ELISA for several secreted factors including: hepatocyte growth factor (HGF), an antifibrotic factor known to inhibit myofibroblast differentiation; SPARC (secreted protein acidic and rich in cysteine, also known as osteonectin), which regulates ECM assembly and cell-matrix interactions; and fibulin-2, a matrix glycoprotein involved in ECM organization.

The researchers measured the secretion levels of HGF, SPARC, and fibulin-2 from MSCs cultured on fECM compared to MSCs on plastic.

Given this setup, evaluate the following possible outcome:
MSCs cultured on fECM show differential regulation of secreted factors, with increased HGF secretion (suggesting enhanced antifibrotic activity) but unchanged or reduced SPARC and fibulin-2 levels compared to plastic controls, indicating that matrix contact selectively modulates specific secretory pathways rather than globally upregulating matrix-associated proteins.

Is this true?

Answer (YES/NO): NO